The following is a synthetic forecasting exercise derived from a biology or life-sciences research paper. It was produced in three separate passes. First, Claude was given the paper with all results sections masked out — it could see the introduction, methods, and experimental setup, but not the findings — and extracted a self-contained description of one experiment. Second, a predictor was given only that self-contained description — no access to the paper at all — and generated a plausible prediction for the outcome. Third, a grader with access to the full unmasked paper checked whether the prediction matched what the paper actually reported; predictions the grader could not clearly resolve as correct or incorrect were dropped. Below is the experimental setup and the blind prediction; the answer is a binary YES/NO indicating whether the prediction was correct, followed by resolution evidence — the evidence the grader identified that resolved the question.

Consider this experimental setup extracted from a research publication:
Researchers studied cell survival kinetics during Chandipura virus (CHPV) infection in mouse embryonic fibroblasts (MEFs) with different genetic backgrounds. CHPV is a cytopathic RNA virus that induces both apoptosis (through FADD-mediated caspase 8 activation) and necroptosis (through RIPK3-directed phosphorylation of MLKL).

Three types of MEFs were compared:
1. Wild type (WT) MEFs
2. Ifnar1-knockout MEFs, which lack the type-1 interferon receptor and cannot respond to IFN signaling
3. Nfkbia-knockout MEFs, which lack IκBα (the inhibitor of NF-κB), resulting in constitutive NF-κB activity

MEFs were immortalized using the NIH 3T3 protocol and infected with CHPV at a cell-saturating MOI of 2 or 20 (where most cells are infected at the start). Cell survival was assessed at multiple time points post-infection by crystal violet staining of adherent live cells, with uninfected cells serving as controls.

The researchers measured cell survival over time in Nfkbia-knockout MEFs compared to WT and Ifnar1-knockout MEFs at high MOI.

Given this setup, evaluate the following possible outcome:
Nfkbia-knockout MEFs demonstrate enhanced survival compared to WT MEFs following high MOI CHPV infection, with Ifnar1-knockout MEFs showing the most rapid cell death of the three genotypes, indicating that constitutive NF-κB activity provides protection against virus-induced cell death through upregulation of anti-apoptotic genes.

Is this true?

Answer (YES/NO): YES